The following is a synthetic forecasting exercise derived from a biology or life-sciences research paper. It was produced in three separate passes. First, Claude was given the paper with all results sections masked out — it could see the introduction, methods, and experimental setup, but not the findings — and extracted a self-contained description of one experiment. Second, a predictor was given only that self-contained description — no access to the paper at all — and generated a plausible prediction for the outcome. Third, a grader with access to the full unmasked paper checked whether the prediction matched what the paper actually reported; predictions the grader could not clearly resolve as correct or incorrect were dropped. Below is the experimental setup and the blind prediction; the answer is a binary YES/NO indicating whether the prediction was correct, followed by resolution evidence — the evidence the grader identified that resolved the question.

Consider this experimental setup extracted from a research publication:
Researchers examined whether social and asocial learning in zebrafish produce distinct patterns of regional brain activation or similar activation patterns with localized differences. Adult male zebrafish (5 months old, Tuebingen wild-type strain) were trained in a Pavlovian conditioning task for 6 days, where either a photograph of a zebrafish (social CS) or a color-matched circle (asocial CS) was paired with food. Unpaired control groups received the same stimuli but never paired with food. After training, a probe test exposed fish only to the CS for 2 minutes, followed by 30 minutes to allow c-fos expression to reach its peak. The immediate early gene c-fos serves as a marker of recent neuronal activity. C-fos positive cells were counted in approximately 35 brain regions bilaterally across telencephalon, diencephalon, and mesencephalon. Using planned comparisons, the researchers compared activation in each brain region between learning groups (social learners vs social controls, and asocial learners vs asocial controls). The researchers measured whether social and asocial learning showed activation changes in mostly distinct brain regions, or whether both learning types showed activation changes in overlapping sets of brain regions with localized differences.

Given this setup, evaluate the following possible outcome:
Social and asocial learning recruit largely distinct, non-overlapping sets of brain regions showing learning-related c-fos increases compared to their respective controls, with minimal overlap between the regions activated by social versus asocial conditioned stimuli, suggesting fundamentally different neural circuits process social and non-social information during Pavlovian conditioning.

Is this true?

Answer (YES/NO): NO